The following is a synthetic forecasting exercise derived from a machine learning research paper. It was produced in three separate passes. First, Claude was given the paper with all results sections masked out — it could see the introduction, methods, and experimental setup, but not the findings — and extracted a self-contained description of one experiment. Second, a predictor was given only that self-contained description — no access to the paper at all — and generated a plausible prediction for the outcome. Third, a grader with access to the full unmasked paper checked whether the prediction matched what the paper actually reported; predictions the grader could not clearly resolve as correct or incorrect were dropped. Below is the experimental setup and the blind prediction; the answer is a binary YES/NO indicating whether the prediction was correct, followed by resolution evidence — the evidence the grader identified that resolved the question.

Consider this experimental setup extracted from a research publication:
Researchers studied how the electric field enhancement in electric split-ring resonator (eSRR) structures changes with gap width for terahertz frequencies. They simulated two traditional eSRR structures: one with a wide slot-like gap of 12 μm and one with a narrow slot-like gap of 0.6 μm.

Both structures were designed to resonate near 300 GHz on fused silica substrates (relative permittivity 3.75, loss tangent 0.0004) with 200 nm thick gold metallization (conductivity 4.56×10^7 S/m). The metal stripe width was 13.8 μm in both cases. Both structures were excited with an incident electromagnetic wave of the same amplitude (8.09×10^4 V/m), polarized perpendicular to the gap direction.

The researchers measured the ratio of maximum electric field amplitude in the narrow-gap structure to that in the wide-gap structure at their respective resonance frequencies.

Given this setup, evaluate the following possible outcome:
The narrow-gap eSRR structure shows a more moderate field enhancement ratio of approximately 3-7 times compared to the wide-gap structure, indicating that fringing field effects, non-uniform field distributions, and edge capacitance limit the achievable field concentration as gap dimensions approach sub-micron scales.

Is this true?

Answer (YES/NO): YES